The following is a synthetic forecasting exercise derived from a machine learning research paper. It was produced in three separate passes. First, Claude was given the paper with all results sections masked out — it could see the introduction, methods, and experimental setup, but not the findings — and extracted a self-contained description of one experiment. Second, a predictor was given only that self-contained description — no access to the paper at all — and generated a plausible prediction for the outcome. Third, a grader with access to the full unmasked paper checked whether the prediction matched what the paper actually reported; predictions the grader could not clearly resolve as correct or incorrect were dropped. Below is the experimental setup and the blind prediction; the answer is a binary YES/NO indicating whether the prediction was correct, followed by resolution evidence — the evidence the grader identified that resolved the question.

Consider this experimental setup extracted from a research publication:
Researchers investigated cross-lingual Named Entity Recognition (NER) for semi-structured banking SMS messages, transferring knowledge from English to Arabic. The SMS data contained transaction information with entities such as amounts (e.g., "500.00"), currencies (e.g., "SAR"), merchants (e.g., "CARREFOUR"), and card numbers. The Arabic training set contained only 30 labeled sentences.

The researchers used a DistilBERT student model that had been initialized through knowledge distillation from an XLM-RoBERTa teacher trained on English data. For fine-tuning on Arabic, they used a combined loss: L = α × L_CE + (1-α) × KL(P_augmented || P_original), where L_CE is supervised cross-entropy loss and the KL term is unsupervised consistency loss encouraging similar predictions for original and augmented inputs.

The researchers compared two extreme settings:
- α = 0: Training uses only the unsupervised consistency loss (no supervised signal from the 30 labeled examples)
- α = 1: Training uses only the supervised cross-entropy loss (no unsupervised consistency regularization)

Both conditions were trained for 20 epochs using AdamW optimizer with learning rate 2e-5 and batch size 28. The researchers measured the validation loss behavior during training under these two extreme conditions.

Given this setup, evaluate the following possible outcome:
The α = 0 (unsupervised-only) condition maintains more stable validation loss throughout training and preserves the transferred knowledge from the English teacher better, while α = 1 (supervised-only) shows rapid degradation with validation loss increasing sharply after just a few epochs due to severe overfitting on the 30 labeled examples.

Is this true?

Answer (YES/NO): NO